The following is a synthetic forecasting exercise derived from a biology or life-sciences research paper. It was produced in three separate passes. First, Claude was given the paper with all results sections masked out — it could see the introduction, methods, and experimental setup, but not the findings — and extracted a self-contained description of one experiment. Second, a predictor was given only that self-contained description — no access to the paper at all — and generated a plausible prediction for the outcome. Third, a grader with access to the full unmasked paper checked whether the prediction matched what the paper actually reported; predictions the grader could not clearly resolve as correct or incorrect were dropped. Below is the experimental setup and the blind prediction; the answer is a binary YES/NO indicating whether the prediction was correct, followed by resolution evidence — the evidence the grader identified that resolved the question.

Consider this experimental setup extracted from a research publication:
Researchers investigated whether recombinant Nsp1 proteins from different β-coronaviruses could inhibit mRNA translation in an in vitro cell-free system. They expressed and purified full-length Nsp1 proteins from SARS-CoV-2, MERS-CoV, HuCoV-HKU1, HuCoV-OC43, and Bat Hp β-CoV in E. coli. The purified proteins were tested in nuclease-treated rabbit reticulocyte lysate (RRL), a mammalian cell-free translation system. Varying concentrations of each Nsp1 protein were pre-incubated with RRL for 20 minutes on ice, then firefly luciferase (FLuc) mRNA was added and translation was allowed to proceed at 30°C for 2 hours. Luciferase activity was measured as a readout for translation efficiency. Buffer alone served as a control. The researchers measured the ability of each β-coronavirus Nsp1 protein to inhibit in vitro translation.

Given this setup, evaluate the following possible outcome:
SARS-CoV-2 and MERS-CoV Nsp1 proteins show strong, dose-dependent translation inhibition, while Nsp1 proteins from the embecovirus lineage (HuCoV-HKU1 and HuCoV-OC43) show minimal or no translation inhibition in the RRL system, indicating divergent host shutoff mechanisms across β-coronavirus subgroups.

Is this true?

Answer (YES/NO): NO